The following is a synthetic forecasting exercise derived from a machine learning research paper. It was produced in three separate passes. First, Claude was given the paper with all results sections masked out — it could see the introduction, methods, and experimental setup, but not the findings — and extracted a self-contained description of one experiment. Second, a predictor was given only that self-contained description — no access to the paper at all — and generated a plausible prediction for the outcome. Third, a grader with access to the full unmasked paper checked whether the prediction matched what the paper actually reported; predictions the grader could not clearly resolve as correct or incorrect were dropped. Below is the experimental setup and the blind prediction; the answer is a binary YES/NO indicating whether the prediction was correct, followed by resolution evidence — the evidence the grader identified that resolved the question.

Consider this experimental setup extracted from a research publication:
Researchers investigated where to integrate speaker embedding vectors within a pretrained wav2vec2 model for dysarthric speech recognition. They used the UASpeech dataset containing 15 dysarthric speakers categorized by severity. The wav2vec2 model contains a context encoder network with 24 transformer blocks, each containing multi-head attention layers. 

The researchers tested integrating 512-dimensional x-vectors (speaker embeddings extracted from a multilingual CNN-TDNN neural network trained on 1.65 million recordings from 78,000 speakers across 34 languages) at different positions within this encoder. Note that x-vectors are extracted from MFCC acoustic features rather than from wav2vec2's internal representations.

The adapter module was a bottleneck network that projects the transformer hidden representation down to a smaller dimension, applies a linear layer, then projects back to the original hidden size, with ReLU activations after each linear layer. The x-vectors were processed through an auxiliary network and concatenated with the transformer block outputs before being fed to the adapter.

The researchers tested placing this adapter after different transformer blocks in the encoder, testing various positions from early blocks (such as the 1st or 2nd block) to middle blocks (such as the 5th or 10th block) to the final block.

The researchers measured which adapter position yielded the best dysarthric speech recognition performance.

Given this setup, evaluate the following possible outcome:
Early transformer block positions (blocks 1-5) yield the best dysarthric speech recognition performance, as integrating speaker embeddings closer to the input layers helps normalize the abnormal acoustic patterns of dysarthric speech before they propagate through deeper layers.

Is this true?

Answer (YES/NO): YES